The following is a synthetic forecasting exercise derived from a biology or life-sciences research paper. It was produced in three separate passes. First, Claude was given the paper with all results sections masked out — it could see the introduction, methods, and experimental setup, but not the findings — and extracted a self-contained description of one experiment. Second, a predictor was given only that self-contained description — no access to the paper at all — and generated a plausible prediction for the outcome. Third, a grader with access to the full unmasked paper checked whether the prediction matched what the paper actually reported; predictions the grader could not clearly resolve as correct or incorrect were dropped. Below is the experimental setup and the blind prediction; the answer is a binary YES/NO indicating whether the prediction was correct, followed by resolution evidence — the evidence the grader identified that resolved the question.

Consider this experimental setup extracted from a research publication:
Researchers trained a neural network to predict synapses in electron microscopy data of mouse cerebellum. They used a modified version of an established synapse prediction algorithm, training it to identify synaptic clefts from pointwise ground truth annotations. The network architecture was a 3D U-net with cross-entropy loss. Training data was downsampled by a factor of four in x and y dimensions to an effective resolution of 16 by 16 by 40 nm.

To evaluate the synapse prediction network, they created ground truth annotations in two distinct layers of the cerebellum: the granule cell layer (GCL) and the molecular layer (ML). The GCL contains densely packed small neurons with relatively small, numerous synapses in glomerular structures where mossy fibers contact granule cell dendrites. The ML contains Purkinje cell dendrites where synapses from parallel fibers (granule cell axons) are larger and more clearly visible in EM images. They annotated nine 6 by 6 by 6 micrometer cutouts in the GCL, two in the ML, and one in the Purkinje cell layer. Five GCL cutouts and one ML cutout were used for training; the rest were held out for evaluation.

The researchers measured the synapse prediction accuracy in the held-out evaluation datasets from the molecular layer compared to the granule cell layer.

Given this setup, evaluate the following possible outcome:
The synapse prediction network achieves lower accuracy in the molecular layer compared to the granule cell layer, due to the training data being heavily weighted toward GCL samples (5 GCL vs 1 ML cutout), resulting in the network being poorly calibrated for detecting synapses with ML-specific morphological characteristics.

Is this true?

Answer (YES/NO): NO